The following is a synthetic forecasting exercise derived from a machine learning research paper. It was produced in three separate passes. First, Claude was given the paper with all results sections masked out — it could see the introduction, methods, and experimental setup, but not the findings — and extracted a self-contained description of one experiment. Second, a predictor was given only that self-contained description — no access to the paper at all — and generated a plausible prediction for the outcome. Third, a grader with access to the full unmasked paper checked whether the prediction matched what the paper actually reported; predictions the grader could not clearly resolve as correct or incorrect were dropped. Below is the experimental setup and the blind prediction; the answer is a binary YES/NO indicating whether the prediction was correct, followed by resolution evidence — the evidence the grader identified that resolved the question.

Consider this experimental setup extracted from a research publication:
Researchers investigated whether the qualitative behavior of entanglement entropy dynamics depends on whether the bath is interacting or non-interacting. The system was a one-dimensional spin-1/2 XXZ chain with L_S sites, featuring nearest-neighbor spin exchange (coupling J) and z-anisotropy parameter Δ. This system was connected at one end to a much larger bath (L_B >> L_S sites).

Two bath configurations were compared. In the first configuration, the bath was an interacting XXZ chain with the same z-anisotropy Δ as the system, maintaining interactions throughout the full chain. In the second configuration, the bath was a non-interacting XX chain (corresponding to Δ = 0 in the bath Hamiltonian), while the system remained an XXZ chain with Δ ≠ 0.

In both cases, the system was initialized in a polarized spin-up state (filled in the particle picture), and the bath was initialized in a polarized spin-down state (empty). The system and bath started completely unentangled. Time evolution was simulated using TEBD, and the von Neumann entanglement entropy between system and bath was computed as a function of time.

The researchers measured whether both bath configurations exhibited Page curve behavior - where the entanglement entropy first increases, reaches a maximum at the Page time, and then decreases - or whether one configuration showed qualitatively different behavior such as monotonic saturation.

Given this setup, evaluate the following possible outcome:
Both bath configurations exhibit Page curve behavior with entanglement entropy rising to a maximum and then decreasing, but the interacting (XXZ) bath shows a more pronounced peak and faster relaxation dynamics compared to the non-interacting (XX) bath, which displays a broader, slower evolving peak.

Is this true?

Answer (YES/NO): NO